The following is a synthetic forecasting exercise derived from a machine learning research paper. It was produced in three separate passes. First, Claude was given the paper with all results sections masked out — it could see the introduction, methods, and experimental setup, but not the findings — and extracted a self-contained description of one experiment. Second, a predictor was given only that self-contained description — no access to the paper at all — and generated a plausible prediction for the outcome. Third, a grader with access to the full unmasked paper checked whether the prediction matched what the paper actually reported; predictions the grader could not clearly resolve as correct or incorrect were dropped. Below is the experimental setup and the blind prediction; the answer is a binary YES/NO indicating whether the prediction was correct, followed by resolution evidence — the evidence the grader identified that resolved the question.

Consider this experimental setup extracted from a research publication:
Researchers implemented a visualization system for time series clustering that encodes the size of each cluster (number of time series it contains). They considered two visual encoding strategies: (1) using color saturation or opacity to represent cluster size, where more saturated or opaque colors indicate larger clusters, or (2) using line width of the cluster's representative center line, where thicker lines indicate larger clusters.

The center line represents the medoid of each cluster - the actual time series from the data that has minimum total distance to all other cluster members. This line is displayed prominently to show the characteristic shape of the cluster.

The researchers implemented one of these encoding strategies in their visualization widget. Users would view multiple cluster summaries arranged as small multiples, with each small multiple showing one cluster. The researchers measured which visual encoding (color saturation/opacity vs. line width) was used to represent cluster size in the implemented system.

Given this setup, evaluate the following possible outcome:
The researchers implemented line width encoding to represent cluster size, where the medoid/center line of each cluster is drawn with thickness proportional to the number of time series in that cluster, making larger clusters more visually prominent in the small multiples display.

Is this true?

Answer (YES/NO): YES